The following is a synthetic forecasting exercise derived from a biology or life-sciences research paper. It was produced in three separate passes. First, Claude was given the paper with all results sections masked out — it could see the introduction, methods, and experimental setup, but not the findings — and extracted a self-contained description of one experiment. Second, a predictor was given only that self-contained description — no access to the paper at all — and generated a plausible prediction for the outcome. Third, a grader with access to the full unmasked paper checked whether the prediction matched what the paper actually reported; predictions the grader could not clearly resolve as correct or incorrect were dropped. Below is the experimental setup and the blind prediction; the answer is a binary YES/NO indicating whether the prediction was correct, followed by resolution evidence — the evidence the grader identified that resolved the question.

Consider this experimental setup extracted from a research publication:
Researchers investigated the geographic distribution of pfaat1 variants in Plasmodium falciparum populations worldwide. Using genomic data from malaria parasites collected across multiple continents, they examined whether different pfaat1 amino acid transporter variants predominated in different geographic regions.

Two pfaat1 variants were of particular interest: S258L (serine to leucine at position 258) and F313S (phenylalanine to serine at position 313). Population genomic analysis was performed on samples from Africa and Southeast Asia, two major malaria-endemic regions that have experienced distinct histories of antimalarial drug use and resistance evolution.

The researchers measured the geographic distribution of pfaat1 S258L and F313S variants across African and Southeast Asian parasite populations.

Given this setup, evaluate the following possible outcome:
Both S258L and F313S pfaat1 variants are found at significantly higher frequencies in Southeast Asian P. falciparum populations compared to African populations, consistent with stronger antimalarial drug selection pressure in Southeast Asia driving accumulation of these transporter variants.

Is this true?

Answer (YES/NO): NO